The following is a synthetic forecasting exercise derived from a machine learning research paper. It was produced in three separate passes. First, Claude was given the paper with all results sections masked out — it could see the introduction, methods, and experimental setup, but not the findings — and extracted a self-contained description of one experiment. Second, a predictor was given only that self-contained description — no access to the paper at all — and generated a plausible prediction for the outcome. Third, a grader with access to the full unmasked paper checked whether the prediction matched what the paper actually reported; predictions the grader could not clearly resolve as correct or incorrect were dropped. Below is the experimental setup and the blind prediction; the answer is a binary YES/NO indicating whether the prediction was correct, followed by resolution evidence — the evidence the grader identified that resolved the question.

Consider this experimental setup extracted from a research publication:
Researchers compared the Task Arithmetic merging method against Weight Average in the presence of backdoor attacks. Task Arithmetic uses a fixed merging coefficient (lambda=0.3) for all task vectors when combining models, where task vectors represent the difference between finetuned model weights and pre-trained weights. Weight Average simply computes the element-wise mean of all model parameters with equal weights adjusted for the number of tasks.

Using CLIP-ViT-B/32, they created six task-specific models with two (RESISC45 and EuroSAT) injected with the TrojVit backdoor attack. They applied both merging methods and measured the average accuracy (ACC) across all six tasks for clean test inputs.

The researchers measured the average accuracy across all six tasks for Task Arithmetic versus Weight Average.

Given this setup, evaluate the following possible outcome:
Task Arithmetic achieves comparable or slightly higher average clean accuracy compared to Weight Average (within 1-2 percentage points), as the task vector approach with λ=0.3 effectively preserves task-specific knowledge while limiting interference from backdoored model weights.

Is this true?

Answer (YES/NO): YES